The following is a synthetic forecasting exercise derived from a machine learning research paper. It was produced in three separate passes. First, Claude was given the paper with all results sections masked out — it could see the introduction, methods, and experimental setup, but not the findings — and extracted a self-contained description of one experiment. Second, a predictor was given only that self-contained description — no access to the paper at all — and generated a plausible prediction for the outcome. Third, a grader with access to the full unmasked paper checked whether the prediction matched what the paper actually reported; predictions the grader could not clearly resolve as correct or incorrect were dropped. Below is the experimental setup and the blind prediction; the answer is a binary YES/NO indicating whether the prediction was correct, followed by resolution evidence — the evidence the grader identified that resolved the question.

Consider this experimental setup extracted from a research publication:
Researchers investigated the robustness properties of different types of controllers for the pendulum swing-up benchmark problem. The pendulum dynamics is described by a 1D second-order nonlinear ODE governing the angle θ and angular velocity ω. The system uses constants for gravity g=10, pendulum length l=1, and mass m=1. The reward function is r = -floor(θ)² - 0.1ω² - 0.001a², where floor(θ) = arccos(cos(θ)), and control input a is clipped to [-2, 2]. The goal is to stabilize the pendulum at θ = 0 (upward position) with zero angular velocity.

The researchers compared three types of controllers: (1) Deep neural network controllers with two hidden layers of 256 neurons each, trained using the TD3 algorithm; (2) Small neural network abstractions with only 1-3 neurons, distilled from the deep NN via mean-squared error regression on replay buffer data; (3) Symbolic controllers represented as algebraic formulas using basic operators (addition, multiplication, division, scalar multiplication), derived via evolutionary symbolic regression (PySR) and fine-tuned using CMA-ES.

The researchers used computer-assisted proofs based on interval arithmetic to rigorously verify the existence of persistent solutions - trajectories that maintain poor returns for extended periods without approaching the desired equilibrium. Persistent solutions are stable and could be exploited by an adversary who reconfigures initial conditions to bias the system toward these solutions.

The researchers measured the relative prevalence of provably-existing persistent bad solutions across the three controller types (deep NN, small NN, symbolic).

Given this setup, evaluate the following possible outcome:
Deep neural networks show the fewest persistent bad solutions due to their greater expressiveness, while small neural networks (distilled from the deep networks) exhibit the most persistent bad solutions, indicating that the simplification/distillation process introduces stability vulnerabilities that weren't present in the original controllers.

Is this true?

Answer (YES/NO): NO